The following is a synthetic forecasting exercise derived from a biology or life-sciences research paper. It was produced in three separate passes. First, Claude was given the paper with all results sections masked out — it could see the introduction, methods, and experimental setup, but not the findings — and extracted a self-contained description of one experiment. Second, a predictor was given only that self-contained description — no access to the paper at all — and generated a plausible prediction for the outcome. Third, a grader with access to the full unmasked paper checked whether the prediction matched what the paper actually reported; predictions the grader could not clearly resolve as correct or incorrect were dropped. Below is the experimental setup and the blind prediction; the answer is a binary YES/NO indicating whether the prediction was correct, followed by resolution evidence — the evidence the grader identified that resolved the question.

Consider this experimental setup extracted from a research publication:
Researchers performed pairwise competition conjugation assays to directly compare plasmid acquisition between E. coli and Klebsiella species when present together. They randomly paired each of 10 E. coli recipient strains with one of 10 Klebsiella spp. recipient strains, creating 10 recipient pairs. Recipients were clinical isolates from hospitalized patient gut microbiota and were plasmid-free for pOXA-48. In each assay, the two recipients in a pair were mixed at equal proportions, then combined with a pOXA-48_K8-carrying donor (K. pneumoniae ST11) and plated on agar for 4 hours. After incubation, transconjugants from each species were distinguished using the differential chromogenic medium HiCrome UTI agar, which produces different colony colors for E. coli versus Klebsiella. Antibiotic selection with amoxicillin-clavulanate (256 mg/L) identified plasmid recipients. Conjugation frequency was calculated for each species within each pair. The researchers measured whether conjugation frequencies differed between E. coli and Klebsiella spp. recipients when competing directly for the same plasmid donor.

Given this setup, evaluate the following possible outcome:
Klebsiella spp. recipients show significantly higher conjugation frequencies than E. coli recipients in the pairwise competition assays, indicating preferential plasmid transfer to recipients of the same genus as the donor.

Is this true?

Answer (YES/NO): NO